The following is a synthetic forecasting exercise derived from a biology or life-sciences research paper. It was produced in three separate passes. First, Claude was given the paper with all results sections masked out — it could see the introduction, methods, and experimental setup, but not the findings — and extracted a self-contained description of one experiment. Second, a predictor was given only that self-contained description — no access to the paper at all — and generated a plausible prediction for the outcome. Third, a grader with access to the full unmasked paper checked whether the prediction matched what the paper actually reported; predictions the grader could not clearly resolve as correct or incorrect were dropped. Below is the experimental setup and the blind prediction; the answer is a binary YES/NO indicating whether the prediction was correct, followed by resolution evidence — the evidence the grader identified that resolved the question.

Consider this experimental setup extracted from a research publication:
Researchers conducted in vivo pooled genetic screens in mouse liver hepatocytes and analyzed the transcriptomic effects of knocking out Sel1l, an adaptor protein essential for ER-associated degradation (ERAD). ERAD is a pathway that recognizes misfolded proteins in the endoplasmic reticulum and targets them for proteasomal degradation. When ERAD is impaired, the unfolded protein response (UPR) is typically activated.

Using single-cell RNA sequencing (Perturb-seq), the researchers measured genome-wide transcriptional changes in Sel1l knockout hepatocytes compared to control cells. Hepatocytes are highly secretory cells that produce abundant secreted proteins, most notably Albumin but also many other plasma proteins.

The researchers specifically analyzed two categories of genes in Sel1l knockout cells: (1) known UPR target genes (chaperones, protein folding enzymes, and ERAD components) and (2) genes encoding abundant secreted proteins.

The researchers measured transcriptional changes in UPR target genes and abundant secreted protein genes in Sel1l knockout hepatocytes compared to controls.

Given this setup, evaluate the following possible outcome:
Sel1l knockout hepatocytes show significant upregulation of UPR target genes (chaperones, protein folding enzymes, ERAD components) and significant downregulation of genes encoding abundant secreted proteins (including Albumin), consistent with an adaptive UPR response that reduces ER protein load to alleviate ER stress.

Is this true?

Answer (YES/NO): YES